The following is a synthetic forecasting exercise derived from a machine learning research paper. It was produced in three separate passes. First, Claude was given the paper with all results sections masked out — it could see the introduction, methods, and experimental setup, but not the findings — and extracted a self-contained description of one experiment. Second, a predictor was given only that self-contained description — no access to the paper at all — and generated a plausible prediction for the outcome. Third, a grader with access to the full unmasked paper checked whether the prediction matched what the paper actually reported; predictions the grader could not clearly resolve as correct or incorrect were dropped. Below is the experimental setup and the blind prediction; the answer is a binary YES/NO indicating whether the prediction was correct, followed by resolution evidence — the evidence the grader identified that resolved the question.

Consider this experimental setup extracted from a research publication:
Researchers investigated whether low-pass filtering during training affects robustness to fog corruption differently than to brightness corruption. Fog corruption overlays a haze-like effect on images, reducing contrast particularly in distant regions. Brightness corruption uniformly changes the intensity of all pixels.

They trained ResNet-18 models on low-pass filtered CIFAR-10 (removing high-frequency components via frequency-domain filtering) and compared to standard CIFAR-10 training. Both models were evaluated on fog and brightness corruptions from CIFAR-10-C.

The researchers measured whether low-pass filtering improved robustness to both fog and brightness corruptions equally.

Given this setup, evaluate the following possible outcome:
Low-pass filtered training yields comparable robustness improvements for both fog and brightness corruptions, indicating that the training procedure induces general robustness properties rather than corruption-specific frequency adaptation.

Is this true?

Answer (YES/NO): NO